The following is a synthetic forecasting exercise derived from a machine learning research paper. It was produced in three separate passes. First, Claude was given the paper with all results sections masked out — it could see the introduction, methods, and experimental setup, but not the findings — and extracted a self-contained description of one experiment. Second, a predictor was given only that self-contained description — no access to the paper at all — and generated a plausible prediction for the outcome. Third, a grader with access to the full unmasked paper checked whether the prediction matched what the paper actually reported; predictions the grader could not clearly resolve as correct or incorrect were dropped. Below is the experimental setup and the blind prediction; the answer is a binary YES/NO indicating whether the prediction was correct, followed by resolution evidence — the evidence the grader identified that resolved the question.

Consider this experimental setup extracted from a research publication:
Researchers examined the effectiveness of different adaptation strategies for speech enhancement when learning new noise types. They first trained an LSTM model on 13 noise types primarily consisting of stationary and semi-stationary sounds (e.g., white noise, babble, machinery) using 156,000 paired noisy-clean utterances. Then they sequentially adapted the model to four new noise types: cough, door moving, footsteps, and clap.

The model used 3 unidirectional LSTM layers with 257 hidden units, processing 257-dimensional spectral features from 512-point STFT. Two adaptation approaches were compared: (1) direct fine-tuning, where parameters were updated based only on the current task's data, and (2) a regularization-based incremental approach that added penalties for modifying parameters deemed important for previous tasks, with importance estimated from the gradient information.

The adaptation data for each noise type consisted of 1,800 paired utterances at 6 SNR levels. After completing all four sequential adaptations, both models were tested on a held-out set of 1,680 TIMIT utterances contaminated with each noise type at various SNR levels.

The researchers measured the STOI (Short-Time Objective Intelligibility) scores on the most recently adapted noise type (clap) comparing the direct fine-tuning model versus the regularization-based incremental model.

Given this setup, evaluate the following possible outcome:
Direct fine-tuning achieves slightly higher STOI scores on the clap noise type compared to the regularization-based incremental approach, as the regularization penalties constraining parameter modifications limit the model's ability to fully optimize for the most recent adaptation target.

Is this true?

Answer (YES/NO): NO